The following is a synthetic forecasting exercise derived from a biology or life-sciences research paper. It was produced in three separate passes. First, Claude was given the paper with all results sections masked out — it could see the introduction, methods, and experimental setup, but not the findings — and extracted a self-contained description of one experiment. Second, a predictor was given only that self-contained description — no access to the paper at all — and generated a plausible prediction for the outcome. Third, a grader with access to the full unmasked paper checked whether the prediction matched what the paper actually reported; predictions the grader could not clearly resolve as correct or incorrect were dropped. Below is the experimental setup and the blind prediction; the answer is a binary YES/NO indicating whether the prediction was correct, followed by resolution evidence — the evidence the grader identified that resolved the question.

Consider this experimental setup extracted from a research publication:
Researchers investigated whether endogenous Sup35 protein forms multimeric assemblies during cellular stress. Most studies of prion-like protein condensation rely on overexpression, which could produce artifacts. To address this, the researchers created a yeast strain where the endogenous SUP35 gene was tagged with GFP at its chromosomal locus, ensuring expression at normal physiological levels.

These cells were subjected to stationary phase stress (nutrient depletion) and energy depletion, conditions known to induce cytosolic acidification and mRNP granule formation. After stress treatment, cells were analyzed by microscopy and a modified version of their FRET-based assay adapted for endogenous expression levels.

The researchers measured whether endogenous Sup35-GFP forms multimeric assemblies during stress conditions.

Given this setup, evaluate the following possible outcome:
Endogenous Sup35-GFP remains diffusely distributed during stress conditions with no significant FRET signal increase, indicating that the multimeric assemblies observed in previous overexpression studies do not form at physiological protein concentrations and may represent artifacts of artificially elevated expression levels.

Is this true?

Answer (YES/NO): NO